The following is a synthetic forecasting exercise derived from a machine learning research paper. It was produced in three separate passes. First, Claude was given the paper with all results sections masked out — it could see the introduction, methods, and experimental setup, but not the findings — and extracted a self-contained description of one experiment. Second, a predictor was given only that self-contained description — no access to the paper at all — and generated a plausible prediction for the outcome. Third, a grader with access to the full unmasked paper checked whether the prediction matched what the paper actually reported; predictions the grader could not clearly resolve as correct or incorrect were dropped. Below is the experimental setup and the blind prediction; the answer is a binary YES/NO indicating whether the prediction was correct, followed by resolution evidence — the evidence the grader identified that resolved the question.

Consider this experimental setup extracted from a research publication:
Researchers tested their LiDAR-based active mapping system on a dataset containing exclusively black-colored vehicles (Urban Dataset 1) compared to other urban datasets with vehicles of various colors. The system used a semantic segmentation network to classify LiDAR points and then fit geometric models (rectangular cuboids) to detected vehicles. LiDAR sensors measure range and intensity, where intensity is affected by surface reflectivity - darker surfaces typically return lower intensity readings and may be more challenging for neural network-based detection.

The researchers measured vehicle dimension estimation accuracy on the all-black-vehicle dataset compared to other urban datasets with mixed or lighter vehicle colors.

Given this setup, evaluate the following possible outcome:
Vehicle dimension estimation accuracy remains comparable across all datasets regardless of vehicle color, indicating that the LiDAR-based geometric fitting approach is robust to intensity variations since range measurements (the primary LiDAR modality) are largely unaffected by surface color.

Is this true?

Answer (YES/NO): NO